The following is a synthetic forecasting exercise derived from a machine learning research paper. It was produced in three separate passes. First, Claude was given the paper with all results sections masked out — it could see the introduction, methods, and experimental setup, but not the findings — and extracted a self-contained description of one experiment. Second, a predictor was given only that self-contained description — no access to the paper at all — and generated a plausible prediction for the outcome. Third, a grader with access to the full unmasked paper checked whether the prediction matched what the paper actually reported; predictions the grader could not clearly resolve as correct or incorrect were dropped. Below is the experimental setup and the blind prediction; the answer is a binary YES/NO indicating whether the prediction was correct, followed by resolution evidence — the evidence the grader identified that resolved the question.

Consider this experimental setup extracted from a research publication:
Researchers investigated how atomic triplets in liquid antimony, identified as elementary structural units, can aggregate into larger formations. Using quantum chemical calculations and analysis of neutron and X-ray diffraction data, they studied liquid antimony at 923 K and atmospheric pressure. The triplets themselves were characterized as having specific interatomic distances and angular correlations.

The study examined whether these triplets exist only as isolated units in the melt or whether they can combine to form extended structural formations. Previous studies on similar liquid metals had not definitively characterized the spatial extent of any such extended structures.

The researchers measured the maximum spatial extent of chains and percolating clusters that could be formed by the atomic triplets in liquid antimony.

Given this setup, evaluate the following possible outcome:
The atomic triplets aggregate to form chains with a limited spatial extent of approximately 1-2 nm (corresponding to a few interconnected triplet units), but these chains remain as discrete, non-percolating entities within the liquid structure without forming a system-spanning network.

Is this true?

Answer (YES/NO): NO